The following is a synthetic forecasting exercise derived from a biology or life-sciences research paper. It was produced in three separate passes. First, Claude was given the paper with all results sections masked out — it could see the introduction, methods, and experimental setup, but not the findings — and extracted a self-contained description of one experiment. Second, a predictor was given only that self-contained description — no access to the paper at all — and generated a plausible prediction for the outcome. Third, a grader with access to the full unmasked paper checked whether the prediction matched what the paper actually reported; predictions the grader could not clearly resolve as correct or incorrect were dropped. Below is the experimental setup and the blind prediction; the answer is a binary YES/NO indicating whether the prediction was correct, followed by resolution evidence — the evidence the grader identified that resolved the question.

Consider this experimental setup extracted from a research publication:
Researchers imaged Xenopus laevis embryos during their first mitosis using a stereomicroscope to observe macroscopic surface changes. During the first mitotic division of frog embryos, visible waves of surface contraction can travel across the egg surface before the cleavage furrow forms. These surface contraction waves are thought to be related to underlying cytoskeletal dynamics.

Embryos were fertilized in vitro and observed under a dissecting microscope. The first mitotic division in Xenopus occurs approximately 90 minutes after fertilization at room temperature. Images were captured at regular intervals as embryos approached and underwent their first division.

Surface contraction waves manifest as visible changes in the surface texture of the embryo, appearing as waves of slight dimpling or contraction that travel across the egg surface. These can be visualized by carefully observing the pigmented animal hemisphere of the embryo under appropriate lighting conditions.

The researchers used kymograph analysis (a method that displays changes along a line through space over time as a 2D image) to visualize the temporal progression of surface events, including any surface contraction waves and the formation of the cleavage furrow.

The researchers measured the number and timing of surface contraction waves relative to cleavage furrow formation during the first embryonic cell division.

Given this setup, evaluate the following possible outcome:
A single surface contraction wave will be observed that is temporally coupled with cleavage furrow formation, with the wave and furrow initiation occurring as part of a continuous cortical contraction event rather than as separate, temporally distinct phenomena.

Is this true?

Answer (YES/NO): NO